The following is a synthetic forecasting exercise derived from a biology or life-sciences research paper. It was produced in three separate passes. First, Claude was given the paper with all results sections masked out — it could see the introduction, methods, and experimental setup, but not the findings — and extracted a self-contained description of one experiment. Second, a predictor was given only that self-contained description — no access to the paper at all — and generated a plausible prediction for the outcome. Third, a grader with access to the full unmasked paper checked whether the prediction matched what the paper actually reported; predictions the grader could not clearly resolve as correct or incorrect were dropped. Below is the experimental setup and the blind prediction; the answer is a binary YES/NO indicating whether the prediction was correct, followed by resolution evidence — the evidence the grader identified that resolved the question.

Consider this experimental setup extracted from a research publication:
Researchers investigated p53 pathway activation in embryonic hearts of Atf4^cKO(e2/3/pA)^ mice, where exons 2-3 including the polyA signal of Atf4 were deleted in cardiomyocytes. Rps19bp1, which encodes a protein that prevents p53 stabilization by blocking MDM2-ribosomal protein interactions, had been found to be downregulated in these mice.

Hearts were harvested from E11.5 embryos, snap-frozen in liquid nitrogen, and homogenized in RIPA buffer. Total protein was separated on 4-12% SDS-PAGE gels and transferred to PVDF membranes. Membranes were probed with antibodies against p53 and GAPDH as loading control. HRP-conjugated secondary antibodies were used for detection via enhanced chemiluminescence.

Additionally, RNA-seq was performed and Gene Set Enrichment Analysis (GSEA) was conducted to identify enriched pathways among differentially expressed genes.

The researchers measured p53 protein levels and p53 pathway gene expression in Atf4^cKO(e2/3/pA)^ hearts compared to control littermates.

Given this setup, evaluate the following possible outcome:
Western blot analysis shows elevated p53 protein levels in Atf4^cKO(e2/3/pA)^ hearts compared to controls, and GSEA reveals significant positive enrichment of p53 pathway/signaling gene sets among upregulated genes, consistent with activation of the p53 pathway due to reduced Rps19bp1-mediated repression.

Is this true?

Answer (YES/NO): YES